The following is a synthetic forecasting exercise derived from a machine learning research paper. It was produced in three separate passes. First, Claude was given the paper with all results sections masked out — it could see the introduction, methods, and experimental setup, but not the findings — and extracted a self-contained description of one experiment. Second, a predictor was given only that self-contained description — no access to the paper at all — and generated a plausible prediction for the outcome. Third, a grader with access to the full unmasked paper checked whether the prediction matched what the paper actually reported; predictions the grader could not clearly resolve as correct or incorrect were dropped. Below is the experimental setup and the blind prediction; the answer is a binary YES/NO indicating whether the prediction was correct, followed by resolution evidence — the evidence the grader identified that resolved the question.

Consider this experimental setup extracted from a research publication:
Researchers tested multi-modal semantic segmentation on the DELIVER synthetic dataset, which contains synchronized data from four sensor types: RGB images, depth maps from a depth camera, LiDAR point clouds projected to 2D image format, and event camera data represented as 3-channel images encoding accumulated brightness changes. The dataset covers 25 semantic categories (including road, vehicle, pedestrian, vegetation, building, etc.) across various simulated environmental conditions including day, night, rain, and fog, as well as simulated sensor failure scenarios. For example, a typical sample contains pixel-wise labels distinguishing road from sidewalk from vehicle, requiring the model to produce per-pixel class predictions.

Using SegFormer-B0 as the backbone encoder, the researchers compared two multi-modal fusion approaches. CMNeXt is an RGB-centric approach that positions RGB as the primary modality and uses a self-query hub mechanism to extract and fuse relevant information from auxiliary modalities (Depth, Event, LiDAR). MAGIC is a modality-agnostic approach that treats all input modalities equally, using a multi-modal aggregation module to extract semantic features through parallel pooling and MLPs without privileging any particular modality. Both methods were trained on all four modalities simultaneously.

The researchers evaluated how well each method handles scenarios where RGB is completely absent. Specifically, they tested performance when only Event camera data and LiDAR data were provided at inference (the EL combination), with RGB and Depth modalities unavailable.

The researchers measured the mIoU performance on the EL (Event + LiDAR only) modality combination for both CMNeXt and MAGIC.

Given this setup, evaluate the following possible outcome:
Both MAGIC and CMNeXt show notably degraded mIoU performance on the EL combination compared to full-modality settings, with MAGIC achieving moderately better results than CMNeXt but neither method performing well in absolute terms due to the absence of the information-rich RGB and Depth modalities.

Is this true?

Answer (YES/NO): NO